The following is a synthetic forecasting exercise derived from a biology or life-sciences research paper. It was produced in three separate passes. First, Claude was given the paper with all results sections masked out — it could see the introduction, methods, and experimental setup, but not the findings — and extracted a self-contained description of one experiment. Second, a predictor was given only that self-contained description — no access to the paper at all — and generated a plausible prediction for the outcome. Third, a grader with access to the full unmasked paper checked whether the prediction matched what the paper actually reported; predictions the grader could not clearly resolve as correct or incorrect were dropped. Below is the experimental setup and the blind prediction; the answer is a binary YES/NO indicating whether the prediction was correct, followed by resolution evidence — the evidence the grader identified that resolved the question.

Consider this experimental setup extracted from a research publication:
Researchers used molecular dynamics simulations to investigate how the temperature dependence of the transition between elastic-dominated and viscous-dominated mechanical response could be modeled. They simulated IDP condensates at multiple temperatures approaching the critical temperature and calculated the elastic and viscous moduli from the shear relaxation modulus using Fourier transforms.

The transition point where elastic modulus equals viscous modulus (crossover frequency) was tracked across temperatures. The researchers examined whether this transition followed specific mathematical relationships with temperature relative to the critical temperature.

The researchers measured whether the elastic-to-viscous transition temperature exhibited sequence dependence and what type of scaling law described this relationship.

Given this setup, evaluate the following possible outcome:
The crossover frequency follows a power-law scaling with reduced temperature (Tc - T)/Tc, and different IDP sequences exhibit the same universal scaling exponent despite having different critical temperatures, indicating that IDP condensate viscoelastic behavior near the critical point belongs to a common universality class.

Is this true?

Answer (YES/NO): NO